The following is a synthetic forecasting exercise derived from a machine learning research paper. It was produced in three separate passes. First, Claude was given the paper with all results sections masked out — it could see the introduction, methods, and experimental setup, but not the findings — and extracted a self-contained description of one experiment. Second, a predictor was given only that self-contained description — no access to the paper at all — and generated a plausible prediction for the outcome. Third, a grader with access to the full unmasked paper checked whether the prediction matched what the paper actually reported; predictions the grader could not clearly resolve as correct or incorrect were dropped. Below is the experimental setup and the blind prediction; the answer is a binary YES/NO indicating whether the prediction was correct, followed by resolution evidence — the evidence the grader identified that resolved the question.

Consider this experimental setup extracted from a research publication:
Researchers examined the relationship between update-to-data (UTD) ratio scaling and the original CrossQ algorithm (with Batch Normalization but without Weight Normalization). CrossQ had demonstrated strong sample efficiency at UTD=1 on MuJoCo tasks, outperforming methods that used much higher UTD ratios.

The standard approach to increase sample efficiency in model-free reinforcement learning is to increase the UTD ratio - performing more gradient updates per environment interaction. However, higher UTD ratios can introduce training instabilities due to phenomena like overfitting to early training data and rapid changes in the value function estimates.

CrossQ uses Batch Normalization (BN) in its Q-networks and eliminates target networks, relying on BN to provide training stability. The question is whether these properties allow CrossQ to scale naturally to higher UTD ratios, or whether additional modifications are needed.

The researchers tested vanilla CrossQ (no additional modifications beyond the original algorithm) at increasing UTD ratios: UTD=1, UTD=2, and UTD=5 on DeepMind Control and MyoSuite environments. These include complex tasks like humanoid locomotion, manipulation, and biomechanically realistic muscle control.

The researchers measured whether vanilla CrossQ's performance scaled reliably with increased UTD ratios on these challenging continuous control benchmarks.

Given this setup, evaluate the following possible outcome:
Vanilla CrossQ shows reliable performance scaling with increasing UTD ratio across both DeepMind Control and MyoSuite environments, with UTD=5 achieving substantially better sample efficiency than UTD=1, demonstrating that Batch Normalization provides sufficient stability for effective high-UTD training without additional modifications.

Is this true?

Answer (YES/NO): NO